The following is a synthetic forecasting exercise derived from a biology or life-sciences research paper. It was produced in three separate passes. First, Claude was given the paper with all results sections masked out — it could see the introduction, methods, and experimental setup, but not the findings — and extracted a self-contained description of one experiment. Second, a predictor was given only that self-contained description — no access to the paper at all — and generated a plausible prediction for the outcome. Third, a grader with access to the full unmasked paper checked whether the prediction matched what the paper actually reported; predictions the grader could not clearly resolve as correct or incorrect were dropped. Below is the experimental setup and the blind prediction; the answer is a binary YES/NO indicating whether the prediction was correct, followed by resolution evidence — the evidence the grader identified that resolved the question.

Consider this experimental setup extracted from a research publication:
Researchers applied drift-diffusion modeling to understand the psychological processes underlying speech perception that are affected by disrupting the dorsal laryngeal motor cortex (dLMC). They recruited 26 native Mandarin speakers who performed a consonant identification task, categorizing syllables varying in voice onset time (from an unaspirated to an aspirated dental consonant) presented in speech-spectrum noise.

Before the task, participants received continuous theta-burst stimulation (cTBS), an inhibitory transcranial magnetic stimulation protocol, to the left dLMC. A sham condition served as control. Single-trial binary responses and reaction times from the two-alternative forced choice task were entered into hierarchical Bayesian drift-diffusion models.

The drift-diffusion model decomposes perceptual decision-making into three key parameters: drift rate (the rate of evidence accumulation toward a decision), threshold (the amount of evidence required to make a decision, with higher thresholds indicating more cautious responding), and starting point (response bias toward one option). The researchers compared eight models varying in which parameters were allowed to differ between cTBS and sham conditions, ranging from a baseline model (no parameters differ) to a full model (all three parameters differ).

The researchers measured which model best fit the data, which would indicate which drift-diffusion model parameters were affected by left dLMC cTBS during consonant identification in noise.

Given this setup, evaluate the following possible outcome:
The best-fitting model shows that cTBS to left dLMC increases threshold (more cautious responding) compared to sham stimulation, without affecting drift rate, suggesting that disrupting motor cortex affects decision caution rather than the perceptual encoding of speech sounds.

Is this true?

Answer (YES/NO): NO